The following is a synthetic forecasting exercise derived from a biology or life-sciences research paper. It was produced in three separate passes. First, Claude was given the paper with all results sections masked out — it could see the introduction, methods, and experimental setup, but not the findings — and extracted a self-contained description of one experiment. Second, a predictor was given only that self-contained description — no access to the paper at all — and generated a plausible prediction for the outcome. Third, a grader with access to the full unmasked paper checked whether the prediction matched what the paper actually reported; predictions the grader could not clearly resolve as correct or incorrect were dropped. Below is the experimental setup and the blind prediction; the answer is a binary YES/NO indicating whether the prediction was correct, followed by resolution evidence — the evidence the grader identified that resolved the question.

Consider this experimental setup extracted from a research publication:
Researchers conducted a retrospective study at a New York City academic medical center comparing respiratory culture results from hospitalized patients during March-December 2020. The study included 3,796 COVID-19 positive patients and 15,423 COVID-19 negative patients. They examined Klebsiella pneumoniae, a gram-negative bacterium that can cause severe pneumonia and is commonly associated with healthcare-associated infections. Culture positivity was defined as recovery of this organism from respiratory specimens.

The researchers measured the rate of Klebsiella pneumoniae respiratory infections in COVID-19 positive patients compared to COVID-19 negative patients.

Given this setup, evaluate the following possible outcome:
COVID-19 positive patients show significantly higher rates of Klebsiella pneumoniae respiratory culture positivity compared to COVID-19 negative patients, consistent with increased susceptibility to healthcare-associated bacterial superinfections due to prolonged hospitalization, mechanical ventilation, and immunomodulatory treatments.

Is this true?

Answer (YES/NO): YES